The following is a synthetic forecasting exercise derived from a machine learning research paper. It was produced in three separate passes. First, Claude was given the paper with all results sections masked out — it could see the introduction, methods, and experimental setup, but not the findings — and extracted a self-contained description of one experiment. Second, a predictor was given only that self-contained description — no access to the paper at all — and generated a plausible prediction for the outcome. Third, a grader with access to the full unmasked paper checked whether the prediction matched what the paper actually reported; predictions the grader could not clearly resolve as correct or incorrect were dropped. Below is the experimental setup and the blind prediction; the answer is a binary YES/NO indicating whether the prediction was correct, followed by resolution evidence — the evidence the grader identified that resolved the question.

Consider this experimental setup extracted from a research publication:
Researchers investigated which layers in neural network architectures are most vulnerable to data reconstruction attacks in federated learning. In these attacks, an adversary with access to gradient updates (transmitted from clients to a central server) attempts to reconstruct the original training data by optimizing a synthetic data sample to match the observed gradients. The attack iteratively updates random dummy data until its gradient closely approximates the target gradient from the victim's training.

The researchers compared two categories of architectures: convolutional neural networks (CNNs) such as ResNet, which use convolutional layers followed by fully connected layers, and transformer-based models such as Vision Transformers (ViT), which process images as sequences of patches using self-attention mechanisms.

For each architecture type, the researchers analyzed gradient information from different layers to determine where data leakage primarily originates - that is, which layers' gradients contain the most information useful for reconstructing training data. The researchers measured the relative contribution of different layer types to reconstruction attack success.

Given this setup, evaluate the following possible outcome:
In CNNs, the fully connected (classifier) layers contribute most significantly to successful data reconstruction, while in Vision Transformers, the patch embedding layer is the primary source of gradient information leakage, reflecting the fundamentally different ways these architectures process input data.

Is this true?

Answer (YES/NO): NO